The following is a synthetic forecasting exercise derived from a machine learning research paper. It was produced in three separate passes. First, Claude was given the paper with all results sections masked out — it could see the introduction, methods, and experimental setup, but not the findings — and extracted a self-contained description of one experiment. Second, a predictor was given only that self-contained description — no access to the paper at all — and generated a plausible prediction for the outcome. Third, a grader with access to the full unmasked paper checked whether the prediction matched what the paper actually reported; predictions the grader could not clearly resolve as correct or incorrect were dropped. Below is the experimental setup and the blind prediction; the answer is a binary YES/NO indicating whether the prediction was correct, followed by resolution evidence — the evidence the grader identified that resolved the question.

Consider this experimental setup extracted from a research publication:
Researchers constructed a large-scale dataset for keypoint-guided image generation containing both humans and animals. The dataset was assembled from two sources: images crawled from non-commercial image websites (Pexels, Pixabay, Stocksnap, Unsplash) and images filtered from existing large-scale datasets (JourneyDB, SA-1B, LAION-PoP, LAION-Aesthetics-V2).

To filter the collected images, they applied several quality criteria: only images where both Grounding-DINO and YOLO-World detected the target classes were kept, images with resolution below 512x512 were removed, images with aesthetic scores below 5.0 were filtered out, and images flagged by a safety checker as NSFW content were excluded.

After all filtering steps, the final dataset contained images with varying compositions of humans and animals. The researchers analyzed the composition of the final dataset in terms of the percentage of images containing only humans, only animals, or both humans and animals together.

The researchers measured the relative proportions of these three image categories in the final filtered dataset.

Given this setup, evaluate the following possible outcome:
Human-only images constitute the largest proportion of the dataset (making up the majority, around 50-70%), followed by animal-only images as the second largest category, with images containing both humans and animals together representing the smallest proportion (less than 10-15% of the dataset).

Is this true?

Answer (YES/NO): NO